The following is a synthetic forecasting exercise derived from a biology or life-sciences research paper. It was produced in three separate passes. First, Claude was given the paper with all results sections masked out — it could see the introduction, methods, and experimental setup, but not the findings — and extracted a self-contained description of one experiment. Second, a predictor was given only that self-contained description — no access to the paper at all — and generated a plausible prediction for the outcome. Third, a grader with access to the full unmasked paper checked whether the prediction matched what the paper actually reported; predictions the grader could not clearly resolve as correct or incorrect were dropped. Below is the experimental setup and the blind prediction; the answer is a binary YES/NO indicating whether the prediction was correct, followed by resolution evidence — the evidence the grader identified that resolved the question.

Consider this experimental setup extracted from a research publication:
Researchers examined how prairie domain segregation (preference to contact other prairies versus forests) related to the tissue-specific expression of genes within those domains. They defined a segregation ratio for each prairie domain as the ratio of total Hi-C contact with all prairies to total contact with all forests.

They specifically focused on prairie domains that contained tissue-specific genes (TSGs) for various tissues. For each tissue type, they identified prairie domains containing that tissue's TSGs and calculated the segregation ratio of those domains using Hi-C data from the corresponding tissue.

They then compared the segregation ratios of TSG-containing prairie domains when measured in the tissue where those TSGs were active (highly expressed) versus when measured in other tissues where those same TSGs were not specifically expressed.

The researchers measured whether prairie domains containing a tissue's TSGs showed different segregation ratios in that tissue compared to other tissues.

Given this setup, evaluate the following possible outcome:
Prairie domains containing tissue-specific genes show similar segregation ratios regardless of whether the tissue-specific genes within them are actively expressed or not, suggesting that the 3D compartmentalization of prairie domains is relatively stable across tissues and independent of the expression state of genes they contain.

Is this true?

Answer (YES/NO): NO